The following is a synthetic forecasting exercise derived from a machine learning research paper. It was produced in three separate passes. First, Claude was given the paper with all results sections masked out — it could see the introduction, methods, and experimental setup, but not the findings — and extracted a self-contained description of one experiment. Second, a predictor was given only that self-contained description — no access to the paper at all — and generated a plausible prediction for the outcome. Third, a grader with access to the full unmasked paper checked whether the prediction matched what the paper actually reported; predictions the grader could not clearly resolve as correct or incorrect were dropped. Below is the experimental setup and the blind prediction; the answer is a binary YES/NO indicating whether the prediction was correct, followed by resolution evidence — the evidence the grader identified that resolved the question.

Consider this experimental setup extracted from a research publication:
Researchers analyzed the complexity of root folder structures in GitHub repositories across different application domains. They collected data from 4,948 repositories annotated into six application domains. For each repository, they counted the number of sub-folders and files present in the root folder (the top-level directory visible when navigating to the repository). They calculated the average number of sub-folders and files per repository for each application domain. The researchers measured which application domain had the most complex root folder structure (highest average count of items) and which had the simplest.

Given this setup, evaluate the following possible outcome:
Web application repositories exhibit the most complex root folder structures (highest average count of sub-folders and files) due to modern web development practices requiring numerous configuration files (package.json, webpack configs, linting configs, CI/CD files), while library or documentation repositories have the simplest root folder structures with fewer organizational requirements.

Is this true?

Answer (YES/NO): NO